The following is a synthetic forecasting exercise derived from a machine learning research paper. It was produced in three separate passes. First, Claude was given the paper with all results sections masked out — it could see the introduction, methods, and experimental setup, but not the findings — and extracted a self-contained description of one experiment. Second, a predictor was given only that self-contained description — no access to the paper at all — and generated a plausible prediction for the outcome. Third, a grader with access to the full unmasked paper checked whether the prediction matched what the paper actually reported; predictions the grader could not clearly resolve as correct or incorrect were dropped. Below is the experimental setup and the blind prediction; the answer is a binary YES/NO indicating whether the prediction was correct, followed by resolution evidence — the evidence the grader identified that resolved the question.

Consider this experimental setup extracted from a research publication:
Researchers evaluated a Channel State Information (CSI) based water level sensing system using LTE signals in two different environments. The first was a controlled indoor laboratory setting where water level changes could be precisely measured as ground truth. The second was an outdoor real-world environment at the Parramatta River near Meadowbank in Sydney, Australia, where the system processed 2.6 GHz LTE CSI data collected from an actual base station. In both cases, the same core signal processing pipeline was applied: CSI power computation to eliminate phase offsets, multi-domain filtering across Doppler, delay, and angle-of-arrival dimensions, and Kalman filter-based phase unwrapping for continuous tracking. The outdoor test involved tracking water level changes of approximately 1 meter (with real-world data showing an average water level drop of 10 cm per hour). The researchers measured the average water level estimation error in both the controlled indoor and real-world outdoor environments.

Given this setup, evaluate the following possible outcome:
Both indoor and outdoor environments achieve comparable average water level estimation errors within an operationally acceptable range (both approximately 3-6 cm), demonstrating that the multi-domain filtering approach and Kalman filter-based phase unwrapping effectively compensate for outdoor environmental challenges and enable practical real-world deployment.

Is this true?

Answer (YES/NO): NO